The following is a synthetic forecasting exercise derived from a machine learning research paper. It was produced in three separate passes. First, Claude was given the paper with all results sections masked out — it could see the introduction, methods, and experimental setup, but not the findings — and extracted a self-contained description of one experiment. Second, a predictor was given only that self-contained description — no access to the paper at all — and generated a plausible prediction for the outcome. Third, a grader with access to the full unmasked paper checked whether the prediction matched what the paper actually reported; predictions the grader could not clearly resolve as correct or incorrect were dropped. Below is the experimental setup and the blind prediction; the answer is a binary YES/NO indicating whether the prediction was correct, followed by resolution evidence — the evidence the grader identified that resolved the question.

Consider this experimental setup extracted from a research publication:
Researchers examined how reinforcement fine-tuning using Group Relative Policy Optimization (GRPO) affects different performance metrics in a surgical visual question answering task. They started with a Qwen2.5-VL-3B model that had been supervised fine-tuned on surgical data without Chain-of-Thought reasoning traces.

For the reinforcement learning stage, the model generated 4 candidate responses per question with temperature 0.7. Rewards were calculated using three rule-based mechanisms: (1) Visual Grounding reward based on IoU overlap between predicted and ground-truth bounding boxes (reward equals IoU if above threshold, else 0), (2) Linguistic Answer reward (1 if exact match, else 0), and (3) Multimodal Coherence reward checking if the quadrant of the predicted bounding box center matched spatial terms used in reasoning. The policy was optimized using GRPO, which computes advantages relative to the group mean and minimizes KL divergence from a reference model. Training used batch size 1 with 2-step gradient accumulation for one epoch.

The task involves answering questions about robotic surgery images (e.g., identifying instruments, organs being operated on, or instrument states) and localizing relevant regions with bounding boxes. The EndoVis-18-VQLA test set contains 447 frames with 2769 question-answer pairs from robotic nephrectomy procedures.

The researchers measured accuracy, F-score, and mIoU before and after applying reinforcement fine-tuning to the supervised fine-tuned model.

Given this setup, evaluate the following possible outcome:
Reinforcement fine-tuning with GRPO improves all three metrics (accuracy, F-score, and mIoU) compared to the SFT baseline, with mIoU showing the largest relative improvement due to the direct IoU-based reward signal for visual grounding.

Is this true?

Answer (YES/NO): NO